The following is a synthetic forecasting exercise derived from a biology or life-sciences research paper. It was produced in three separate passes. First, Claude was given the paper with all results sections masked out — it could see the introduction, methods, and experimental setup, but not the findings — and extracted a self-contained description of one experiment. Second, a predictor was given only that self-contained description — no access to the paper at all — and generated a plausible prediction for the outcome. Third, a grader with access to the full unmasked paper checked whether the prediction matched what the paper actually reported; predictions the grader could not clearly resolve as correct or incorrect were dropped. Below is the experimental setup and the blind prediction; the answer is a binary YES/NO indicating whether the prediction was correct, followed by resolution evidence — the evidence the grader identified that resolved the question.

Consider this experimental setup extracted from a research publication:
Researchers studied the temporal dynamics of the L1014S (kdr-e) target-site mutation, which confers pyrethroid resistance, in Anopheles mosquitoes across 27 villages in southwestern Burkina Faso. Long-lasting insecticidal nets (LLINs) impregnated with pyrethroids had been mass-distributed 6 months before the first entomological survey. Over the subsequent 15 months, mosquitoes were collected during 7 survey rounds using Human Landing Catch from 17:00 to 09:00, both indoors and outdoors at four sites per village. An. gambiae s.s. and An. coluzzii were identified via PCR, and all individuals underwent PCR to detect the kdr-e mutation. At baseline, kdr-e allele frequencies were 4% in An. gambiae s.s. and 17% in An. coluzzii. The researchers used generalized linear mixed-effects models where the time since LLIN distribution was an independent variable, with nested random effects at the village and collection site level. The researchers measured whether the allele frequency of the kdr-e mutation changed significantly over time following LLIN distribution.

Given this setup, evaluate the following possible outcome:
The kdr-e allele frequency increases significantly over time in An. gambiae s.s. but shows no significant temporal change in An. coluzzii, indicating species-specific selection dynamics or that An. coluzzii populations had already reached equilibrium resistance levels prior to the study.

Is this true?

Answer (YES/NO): NO